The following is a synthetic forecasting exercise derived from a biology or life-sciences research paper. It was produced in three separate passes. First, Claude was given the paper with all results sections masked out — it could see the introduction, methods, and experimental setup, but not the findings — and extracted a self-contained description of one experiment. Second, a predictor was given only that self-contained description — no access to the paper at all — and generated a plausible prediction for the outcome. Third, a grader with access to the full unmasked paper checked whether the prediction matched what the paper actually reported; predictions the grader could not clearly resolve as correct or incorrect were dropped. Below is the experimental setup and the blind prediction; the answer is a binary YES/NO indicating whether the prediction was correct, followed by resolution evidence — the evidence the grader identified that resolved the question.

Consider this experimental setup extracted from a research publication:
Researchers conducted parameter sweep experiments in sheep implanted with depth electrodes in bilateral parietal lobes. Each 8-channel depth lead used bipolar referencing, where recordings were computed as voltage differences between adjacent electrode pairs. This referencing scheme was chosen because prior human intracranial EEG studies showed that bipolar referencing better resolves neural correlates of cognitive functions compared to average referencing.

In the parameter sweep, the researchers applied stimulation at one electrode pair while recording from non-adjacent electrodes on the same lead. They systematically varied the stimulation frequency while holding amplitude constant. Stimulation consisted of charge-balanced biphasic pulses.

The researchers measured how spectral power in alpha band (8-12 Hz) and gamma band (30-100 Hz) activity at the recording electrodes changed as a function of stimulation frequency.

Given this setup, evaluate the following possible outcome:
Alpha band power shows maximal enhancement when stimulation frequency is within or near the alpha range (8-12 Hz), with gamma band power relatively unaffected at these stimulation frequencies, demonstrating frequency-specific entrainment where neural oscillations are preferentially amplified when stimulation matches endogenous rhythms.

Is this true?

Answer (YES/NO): NO